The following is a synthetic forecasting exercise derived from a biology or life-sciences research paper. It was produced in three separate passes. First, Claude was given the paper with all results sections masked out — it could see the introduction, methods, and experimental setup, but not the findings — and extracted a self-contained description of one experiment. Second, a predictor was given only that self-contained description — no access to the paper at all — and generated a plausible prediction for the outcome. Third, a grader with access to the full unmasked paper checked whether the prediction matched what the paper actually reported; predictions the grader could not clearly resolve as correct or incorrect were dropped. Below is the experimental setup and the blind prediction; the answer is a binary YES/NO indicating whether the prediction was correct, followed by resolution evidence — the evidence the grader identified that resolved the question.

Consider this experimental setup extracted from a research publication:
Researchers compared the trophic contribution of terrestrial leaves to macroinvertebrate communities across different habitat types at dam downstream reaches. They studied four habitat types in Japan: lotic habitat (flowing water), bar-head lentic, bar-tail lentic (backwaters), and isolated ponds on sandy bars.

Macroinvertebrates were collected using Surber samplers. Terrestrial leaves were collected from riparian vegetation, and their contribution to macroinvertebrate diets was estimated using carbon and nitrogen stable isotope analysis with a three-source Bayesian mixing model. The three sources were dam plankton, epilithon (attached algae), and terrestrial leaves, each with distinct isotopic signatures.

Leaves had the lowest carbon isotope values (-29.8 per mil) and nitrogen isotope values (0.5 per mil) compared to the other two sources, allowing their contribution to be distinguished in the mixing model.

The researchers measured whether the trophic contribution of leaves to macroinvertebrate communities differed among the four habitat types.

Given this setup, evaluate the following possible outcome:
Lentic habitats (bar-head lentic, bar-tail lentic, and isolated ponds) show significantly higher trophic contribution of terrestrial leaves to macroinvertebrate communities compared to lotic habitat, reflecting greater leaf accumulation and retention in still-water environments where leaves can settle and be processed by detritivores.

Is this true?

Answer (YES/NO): NO